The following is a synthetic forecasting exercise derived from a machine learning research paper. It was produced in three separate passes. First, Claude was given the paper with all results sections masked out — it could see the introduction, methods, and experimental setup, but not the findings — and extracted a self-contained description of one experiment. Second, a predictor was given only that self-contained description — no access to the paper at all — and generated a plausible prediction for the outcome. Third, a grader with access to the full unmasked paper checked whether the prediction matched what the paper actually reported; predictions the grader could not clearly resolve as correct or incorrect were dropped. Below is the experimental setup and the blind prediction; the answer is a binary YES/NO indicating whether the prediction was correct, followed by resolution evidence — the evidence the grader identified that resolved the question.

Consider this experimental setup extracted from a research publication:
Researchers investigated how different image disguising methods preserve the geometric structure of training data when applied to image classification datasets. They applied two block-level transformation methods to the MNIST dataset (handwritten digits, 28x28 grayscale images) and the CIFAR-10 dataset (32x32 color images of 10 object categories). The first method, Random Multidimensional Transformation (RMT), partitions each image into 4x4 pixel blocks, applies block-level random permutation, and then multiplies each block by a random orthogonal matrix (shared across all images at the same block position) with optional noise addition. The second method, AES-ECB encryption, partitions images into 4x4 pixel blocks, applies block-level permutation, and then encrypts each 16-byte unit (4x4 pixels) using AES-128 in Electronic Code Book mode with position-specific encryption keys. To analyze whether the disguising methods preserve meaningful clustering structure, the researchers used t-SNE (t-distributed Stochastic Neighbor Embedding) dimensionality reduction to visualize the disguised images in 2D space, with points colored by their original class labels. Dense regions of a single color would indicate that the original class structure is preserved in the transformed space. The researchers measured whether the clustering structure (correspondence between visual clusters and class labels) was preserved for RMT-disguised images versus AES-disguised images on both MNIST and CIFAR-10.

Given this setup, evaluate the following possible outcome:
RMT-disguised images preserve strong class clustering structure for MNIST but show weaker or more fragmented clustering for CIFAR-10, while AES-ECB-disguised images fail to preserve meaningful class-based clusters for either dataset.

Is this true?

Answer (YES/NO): YES